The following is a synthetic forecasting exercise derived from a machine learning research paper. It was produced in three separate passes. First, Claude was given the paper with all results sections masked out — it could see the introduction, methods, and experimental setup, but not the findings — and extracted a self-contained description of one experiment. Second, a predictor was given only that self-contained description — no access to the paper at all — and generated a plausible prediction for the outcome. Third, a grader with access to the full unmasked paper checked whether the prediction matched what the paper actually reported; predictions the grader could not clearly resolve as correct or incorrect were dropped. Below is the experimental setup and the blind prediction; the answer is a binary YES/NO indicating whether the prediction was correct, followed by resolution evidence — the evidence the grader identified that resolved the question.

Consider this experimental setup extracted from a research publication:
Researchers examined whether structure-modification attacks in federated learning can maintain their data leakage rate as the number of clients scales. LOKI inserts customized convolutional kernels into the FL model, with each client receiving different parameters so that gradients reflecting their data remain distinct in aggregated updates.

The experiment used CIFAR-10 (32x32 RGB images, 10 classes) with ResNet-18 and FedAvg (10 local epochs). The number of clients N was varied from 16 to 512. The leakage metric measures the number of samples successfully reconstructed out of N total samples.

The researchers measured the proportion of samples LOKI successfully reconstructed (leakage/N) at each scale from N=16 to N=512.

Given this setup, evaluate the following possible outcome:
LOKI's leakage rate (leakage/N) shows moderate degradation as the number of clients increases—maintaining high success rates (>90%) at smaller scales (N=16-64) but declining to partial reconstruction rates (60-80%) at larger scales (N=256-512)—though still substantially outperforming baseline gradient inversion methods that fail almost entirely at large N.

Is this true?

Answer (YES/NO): NO